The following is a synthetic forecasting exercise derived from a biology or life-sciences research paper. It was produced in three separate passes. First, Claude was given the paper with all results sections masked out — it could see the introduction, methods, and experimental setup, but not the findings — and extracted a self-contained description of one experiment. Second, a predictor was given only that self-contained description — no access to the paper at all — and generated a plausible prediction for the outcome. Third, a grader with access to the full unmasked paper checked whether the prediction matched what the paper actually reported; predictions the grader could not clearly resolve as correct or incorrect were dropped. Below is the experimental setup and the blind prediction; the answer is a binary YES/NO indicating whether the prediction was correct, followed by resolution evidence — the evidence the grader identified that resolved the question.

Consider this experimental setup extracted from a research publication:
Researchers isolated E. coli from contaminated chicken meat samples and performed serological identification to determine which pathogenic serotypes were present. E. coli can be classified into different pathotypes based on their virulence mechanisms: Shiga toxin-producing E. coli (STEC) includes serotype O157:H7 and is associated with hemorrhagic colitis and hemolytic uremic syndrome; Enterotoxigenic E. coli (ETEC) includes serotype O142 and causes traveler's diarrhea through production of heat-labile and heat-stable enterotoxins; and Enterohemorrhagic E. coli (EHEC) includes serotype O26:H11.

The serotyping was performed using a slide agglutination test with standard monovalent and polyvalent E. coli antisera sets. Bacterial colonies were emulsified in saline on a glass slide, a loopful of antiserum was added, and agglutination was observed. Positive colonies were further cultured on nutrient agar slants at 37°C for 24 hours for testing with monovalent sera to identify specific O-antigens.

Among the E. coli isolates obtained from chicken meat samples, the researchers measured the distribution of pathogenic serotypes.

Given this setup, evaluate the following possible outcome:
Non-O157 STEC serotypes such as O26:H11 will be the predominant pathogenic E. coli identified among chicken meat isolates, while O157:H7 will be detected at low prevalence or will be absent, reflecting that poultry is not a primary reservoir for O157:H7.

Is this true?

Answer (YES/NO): NO